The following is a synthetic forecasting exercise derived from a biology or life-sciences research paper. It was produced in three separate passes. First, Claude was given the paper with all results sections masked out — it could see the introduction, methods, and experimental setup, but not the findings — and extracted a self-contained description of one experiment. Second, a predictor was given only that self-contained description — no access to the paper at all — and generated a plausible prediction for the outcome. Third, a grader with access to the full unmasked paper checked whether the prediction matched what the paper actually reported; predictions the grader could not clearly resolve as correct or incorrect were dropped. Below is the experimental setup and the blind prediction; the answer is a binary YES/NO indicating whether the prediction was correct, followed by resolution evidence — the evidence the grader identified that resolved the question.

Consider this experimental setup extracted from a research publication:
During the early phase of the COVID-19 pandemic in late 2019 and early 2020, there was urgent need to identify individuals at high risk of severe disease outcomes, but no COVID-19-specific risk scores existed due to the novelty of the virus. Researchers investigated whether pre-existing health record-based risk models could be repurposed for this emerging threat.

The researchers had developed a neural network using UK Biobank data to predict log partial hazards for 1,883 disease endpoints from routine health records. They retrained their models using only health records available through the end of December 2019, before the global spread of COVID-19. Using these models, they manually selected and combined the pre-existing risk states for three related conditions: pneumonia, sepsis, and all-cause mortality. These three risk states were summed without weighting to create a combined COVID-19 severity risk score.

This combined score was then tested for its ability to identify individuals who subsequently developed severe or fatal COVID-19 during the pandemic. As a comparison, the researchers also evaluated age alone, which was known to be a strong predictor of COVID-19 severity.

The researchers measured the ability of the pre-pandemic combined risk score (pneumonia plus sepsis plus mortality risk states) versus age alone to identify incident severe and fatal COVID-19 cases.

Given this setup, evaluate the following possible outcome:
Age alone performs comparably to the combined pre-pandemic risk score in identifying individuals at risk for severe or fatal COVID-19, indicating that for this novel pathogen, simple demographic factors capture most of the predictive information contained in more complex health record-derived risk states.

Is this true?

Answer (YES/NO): NO